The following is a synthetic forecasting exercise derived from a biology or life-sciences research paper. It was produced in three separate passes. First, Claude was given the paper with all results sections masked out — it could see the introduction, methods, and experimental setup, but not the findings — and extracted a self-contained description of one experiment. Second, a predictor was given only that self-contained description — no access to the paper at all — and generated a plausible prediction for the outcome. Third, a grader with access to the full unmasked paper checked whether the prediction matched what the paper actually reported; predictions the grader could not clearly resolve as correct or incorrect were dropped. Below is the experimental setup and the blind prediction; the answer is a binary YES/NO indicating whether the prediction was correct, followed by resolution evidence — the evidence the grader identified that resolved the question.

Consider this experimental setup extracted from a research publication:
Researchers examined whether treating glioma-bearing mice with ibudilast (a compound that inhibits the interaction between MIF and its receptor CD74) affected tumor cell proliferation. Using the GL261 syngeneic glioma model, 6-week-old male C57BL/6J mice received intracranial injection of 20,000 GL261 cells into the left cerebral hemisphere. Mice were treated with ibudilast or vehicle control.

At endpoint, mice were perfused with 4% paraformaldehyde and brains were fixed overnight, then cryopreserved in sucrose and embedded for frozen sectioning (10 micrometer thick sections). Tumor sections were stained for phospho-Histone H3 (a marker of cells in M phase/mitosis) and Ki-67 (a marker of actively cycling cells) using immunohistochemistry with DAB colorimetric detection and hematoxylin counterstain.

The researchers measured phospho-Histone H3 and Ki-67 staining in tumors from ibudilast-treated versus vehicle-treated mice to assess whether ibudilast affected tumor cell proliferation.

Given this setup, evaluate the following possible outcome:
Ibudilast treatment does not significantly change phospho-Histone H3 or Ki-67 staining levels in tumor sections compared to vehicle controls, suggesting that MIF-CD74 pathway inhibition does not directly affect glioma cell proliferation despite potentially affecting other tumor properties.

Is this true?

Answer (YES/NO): NO